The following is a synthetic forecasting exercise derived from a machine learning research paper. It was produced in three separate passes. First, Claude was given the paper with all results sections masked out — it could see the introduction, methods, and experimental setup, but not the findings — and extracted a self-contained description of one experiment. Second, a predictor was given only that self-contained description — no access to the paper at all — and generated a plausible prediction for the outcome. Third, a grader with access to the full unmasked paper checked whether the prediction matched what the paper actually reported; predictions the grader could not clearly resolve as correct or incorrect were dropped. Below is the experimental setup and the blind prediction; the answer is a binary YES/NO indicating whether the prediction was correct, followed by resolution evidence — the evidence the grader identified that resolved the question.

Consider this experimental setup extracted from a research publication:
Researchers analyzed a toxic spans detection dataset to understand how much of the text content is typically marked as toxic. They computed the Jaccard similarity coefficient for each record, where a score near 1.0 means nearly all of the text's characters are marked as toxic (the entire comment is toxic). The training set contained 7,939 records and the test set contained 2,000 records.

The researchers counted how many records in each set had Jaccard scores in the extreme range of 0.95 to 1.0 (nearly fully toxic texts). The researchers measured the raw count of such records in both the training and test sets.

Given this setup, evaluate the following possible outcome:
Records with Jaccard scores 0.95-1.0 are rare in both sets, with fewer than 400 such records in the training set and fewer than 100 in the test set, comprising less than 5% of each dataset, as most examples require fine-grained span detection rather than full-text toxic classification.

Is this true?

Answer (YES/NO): YES